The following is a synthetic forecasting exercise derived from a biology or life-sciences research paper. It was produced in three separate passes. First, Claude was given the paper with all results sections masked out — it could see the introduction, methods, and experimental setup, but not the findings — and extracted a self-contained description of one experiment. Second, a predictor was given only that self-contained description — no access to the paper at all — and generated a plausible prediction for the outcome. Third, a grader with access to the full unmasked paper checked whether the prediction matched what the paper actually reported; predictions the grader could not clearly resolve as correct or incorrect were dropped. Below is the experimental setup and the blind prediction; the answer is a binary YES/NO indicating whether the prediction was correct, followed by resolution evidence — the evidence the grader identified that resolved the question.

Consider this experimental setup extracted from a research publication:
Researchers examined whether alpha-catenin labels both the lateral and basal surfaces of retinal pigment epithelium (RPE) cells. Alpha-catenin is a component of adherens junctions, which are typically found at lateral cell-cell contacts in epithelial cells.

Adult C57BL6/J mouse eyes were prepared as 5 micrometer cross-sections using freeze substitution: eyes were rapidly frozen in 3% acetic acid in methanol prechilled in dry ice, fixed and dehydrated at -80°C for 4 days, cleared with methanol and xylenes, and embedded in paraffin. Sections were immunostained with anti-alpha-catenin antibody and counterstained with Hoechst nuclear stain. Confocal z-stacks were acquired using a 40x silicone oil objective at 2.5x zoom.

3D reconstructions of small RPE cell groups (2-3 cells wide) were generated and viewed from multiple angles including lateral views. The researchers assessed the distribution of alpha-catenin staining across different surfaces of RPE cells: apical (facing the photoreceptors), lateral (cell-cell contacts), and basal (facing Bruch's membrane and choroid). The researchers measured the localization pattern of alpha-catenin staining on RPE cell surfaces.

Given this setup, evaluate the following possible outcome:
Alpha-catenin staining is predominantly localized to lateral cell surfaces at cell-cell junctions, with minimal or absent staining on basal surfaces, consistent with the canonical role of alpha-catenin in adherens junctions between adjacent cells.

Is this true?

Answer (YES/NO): NO